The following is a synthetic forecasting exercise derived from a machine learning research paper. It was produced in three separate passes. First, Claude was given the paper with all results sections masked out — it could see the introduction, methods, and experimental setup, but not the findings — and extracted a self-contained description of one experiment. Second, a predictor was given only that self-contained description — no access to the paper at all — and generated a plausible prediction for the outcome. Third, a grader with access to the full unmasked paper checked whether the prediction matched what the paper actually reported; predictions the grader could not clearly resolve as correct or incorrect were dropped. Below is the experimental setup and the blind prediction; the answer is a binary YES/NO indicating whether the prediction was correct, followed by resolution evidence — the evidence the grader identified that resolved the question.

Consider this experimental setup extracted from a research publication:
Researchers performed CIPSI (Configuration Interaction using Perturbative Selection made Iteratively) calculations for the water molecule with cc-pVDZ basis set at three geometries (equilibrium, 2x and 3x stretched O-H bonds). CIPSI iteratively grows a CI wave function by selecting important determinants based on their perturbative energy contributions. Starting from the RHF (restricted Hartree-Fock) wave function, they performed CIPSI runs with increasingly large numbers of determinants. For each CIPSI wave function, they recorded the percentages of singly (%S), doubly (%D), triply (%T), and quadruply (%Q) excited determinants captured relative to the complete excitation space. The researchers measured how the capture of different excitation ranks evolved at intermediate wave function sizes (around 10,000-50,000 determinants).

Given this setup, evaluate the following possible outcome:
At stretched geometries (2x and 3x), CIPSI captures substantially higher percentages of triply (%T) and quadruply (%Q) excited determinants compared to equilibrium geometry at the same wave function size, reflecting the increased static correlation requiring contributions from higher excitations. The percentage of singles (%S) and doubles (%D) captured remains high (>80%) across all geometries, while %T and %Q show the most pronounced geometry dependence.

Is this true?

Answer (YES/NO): NO